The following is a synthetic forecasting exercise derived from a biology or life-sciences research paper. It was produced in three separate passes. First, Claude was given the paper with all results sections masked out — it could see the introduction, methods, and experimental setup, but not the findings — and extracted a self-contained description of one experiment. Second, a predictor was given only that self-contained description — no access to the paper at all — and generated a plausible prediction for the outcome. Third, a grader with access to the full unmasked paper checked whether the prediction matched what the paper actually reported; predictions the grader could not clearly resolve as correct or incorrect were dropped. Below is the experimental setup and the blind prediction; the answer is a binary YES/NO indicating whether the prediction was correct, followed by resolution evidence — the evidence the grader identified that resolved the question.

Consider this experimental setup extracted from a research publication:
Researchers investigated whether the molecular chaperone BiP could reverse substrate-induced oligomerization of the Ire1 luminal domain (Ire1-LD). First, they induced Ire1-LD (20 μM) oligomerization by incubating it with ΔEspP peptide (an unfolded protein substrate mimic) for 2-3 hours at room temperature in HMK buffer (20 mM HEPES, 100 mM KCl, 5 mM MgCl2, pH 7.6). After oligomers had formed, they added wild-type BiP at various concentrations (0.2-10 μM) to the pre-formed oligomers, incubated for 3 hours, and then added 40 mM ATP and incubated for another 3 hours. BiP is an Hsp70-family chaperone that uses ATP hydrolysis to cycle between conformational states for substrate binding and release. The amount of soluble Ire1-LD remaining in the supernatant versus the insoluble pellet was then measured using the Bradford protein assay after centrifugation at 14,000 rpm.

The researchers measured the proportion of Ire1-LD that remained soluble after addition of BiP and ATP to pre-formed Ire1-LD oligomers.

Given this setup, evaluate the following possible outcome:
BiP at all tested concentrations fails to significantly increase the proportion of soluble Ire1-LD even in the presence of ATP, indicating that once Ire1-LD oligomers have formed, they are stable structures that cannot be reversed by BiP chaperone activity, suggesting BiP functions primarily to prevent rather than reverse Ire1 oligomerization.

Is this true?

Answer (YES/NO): NO